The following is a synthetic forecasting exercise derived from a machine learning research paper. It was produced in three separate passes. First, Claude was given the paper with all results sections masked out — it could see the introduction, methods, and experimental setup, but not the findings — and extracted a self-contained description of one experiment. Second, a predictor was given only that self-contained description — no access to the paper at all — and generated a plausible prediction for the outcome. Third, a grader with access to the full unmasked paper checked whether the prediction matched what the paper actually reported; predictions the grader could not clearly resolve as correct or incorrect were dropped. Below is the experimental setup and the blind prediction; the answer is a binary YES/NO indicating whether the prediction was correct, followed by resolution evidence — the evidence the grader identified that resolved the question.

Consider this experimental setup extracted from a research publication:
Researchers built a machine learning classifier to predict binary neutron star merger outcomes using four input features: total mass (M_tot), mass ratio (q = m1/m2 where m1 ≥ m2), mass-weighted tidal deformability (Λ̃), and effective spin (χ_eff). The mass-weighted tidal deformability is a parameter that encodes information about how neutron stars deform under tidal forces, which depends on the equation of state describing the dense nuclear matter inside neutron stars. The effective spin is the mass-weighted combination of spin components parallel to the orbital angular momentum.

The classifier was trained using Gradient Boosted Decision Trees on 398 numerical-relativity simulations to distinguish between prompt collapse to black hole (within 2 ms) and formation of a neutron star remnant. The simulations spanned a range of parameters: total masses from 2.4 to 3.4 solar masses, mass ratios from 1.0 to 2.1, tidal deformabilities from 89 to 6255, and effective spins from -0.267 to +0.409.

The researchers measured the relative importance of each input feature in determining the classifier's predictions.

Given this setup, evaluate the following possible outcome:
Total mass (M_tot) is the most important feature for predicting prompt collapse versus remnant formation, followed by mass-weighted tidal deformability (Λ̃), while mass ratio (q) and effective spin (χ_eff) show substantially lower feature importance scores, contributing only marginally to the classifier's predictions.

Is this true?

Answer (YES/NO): NO